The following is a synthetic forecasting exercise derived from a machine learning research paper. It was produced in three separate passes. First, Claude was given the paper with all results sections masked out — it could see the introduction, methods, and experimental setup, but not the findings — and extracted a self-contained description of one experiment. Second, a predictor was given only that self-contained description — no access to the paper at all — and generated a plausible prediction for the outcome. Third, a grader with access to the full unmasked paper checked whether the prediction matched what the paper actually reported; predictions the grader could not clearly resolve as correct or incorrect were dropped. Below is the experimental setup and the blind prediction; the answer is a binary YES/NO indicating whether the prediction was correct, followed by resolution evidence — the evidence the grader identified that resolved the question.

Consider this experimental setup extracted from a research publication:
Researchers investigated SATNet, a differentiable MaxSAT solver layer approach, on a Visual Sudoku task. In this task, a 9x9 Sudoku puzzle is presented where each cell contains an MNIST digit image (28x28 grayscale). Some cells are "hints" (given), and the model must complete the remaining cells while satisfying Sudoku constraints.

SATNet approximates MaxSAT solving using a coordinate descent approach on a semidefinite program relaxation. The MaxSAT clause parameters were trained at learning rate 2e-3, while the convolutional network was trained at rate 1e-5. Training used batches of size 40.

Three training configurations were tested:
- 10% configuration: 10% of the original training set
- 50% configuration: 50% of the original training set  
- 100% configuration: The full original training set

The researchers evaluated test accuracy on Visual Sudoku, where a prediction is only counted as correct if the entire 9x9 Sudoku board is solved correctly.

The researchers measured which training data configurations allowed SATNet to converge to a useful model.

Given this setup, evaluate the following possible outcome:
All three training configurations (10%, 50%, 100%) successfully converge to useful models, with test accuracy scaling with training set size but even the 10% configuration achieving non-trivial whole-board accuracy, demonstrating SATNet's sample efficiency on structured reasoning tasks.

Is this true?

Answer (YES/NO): NO